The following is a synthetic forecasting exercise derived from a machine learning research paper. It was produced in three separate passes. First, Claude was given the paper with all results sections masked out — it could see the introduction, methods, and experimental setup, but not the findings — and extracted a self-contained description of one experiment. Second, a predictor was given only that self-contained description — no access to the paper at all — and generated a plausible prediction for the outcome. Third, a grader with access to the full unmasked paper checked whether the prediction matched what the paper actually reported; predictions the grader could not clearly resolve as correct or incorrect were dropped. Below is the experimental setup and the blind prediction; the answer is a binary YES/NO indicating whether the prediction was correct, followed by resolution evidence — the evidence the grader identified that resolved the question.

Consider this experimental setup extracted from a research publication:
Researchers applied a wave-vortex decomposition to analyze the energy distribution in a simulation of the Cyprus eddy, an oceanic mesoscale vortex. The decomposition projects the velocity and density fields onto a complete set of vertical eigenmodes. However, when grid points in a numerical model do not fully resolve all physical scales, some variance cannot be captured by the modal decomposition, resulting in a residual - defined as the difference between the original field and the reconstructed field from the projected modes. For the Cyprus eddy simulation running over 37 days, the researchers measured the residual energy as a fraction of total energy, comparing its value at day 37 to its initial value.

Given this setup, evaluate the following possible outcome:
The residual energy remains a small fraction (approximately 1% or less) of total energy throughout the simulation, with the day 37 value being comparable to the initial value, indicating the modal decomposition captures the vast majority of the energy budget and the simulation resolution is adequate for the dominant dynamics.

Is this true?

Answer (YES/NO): NO